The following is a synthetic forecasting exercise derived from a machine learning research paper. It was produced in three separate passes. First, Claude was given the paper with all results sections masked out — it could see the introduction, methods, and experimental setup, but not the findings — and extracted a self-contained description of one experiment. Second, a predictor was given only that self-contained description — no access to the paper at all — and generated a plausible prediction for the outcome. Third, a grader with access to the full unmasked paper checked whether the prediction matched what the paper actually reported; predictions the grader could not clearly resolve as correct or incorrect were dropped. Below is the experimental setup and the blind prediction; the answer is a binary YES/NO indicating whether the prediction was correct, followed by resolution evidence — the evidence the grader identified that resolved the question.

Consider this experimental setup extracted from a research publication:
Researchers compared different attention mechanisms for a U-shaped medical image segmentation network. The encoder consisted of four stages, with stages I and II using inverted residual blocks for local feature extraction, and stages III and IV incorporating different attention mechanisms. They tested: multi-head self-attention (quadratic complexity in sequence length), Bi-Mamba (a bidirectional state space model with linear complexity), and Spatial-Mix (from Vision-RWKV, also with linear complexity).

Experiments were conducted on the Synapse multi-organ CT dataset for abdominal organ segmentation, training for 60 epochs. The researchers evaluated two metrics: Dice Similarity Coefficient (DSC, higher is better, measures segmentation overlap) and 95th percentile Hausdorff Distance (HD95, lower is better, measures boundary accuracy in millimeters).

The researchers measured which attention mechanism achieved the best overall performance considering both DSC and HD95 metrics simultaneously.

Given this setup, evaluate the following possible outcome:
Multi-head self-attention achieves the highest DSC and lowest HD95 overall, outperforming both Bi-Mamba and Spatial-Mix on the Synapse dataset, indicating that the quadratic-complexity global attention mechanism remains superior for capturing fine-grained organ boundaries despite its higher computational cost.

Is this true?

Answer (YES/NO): NO